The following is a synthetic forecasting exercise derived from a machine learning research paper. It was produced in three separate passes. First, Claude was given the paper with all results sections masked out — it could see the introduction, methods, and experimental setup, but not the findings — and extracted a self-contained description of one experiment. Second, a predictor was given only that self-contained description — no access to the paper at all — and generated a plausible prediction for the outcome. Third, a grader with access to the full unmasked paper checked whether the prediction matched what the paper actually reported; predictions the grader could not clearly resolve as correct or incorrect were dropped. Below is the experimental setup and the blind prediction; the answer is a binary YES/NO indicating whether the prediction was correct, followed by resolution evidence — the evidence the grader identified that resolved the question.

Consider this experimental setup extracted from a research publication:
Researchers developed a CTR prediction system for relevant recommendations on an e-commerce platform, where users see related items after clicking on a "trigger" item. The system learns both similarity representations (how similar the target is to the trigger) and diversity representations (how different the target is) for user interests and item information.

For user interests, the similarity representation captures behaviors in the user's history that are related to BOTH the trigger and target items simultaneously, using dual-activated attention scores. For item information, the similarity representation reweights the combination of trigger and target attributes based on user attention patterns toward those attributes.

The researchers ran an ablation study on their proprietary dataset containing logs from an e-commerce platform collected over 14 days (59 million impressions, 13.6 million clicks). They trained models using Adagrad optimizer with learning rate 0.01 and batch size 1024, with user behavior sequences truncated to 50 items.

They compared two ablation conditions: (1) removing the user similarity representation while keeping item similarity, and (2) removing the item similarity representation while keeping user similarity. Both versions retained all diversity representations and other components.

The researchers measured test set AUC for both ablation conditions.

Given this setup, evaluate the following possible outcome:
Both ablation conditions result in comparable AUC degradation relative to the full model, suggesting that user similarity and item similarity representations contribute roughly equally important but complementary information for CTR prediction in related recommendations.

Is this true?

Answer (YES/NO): NO